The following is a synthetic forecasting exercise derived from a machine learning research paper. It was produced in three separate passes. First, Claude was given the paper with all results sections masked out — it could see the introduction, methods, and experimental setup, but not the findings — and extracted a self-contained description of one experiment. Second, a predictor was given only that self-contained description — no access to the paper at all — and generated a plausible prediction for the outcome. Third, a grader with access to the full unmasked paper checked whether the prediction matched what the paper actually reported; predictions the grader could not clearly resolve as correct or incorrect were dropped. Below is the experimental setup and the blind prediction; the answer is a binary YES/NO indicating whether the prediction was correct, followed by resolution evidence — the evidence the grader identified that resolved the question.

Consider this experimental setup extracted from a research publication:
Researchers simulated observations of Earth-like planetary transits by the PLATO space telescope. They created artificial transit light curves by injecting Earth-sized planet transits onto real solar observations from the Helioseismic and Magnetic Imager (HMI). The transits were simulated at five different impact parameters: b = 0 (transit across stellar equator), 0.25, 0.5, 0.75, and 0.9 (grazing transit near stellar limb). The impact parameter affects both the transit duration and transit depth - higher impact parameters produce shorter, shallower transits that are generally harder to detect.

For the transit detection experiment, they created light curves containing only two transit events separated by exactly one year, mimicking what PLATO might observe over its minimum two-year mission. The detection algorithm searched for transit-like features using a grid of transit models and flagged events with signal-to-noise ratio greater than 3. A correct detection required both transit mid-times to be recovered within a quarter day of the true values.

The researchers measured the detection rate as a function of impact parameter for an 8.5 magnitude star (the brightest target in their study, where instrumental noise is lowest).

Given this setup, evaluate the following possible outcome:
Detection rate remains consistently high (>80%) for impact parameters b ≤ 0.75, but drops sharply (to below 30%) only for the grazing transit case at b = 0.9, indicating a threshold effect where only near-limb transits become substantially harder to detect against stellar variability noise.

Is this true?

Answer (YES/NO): NO